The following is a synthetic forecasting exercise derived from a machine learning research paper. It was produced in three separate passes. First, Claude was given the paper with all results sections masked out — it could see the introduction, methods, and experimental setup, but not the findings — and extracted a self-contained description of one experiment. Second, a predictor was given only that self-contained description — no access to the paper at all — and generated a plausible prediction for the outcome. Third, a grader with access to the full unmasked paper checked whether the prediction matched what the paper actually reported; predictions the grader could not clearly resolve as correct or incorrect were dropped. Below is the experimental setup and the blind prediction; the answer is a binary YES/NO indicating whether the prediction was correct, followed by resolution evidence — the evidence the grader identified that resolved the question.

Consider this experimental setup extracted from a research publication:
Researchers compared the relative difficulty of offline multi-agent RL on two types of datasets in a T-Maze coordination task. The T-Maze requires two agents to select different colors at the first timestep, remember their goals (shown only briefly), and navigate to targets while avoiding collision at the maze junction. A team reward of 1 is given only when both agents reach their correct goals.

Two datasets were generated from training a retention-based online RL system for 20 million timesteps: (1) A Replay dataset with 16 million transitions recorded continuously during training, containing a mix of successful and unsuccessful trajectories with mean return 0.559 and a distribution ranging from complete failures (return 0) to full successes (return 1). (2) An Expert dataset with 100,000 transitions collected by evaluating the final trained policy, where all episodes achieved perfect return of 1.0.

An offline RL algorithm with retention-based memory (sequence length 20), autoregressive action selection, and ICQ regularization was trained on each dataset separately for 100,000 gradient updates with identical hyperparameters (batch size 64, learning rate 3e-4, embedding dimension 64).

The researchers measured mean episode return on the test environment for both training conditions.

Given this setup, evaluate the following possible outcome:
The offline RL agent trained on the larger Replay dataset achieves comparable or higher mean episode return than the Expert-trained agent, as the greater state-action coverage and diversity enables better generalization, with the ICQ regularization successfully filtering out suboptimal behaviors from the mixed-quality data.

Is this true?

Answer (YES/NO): YES